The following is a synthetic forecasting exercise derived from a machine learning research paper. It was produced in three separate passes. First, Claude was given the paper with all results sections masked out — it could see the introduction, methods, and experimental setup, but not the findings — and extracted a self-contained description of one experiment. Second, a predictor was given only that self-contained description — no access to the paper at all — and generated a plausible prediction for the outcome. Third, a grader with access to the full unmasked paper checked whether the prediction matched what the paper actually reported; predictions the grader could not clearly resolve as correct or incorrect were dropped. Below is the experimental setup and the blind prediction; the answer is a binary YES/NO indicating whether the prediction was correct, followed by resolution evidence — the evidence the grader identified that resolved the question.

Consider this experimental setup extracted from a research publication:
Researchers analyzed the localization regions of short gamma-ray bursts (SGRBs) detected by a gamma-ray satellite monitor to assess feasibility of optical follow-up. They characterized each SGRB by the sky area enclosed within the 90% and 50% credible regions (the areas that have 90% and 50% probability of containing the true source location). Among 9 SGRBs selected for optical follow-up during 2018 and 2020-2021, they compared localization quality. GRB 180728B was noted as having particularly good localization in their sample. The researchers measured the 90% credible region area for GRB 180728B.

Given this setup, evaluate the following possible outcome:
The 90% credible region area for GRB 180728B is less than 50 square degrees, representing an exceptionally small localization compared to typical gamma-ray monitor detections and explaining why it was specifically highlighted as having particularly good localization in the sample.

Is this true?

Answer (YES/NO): NO